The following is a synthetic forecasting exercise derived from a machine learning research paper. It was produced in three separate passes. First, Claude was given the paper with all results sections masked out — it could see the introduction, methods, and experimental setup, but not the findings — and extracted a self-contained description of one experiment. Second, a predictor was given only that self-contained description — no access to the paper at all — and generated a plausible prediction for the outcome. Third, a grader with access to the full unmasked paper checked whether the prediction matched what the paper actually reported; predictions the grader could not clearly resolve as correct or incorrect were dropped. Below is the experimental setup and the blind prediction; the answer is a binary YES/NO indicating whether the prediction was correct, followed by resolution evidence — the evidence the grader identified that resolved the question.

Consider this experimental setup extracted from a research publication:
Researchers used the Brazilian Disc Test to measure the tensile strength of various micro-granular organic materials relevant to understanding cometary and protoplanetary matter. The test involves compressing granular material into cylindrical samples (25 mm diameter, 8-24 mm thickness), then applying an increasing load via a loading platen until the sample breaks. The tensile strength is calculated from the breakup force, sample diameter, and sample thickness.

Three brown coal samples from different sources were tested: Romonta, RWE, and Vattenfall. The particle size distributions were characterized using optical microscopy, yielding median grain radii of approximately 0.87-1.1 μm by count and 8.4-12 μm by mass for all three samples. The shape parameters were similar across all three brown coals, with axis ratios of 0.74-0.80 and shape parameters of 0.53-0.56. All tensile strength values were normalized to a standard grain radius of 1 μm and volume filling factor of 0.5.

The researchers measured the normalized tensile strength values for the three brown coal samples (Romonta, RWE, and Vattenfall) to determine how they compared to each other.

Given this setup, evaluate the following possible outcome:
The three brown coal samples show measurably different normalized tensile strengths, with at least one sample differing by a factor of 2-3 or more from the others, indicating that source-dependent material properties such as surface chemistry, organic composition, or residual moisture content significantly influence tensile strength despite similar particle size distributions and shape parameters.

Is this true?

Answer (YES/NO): NO